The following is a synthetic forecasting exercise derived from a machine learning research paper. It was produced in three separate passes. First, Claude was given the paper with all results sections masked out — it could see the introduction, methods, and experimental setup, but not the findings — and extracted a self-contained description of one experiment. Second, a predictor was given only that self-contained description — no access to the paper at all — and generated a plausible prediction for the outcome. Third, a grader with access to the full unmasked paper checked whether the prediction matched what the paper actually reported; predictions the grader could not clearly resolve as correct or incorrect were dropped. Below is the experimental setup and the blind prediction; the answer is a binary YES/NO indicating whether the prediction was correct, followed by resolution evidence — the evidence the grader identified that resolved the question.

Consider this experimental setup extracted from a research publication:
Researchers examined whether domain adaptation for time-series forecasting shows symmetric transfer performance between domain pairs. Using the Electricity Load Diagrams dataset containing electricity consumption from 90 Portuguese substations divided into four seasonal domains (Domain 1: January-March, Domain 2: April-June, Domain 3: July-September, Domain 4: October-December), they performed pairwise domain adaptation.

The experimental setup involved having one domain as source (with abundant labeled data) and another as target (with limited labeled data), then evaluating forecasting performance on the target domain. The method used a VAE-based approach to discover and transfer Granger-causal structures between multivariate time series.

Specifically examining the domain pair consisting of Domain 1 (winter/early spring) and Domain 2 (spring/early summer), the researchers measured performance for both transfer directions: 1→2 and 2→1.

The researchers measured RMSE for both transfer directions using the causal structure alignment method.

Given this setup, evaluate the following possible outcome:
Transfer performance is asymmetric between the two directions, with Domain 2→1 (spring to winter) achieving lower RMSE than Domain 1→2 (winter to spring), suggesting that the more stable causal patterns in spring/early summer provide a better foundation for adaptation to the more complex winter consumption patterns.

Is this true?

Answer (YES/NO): YES